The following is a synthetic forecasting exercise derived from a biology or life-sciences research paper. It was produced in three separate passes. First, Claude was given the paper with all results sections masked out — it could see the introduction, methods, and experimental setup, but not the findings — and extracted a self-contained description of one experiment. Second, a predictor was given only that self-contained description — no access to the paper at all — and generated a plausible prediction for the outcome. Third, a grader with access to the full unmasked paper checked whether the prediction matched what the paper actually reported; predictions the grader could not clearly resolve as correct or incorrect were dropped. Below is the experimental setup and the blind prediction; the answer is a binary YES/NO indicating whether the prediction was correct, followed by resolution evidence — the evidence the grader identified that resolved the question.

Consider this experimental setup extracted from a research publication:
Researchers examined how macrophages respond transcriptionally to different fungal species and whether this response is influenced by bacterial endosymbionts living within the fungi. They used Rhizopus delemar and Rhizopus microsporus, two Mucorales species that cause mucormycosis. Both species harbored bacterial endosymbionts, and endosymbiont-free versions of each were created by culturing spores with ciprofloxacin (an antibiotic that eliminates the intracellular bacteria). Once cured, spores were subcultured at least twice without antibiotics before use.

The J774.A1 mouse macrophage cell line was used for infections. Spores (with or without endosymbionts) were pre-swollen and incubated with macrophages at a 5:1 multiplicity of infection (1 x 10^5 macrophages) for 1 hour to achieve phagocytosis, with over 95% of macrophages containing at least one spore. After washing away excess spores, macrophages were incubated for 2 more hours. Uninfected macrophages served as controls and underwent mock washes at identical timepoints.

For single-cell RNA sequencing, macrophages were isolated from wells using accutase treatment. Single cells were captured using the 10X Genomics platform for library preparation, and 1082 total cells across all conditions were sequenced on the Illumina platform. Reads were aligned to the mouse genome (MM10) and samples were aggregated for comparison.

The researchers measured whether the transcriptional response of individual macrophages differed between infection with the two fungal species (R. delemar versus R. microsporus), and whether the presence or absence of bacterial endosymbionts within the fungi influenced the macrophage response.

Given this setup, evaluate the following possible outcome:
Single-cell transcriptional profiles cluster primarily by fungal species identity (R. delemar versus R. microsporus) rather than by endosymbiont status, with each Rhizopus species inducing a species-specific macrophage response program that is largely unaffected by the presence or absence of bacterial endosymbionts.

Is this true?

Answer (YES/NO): NO